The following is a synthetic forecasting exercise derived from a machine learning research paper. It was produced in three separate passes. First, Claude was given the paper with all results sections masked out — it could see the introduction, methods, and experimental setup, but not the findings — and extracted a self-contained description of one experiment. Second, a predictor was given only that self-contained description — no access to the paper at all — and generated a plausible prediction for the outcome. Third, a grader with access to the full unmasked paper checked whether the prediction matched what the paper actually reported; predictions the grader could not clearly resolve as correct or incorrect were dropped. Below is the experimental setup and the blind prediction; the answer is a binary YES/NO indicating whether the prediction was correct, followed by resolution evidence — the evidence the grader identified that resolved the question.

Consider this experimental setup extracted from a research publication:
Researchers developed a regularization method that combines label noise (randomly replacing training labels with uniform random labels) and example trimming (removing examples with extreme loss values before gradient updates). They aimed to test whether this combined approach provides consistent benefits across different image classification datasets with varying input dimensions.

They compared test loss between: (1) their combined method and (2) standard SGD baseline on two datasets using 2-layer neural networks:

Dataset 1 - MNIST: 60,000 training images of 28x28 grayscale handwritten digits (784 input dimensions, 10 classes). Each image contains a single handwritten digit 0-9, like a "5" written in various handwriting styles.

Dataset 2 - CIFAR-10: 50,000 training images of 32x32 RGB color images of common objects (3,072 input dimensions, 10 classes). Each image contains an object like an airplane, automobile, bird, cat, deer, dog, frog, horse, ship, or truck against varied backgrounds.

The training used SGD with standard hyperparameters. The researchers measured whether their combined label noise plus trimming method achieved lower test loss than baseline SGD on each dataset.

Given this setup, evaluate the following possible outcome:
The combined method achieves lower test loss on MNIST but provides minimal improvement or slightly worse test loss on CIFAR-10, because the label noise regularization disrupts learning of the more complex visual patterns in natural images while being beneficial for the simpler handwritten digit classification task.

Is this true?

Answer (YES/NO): YES